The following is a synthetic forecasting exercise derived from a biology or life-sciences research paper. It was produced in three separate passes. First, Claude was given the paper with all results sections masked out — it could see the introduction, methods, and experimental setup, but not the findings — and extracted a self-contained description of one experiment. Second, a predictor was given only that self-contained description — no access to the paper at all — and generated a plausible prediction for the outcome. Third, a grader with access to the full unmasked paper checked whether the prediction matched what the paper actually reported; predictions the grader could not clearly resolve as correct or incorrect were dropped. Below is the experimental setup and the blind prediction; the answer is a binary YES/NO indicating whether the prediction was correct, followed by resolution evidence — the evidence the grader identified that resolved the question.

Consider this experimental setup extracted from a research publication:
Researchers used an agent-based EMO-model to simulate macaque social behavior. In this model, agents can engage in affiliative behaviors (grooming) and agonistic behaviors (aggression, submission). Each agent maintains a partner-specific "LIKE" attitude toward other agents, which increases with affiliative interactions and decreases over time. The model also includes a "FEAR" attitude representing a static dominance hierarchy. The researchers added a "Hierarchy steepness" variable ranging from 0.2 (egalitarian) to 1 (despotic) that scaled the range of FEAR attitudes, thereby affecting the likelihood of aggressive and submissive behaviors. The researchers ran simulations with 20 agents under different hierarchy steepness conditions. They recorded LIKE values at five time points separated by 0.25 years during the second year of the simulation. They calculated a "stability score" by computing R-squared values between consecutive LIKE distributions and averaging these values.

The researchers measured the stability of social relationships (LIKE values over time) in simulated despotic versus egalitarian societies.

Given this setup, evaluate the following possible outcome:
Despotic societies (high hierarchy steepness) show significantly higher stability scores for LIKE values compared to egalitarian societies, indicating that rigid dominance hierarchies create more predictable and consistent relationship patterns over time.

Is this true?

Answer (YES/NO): YES